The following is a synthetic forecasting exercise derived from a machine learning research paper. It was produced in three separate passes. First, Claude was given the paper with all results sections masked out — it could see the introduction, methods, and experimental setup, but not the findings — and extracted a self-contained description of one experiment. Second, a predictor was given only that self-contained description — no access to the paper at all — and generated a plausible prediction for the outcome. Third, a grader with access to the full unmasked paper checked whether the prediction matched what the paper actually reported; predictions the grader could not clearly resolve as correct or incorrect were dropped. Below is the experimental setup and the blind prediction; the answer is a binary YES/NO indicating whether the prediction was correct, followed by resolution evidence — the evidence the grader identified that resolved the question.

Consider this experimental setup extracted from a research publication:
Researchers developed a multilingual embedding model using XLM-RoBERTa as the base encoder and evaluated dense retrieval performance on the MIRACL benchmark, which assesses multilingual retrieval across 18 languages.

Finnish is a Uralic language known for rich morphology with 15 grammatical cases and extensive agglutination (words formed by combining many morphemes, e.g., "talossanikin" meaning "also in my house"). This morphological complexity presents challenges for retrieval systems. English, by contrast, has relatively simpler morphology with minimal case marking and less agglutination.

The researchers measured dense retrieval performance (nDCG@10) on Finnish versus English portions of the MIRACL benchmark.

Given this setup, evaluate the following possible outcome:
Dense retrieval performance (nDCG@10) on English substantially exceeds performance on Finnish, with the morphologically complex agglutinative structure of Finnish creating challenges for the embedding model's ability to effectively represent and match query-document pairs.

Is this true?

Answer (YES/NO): NO